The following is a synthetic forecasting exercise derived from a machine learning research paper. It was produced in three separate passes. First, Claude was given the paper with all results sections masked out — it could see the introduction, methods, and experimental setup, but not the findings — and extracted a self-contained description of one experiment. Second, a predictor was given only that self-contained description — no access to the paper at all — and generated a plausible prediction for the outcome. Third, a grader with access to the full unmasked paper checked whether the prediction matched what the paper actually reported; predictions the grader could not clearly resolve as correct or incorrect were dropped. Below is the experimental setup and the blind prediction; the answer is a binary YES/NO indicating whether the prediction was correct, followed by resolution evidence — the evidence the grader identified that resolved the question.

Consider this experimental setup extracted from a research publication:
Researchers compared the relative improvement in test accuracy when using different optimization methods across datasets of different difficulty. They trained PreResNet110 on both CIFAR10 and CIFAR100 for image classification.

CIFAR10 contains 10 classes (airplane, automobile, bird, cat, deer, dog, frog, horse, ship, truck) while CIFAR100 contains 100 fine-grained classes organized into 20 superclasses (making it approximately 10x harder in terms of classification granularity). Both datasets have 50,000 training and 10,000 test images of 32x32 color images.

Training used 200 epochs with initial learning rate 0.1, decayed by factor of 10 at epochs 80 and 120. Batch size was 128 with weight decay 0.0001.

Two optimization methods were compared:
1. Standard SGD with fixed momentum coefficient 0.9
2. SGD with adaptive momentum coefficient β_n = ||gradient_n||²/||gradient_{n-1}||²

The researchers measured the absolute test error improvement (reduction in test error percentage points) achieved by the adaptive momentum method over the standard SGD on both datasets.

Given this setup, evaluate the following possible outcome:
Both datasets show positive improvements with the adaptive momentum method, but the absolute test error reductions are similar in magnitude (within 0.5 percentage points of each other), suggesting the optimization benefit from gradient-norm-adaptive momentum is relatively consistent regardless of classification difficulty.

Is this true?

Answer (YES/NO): NO